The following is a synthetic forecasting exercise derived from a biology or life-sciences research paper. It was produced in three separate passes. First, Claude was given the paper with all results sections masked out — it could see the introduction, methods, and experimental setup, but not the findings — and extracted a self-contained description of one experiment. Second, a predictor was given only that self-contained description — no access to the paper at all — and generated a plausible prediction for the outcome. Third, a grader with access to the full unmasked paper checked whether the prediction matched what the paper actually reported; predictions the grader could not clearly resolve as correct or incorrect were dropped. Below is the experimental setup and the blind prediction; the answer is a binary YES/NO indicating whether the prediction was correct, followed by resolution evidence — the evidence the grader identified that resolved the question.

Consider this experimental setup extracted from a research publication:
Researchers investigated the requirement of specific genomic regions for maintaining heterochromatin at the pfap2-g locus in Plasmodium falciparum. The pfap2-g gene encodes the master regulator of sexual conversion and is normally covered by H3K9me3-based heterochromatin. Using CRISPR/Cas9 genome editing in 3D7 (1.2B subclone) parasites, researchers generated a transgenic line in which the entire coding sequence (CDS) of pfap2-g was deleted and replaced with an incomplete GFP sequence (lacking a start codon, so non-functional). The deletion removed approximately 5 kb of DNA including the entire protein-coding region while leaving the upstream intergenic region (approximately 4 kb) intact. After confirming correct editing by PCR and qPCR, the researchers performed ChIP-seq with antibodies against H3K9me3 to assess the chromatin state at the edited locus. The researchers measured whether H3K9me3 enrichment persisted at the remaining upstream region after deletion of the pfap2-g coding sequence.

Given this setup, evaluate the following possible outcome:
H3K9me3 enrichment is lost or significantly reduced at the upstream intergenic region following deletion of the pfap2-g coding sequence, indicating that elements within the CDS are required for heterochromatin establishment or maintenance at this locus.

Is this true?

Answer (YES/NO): NO